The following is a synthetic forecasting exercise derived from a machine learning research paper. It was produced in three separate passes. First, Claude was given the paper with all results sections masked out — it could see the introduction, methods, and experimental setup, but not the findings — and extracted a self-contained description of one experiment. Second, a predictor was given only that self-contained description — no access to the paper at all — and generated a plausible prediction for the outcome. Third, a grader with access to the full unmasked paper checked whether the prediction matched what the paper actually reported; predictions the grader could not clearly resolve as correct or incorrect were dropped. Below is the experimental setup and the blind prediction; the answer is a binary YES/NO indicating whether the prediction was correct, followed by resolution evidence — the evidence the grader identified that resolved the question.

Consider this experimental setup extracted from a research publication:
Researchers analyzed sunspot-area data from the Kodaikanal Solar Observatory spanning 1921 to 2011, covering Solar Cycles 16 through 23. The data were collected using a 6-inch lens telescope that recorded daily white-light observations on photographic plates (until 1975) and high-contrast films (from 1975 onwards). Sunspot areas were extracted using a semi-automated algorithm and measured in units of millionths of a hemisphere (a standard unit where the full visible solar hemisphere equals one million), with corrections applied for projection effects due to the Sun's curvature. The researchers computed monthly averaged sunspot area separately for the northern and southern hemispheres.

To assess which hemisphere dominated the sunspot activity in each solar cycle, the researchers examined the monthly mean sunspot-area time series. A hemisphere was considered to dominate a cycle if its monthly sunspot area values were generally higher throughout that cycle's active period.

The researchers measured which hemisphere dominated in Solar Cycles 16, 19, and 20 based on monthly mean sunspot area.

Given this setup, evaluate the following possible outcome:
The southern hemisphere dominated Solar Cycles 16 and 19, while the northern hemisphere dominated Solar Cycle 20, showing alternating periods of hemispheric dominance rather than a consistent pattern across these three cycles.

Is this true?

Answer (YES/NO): NO